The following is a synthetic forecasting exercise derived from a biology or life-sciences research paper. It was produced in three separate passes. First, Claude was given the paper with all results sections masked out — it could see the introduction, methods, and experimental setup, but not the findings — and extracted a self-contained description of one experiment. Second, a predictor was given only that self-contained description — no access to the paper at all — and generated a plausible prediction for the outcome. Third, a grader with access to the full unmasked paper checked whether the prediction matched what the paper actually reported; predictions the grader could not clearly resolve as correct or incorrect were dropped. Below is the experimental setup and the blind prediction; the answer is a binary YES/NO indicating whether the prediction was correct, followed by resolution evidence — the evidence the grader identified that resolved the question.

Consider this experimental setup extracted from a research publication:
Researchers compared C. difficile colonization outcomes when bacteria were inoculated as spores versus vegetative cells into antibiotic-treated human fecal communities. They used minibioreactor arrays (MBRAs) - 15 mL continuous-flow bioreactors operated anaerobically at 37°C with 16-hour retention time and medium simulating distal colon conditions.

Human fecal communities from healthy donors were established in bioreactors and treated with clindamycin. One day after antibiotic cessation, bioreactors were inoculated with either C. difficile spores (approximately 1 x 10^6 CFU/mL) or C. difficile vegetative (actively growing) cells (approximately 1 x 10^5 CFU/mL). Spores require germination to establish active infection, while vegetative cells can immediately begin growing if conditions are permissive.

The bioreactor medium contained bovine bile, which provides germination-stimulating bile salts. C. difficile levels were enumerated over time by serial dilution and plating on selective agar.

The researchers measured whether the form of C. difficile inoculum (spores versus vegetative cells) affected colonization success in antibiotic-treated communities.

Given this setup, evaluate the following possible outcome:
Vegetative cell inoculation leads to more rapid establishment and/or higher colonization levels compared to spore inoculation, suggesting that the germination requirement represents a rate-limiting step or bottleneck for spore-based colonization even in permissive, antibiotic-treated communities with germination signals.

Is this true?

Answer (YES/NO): NO